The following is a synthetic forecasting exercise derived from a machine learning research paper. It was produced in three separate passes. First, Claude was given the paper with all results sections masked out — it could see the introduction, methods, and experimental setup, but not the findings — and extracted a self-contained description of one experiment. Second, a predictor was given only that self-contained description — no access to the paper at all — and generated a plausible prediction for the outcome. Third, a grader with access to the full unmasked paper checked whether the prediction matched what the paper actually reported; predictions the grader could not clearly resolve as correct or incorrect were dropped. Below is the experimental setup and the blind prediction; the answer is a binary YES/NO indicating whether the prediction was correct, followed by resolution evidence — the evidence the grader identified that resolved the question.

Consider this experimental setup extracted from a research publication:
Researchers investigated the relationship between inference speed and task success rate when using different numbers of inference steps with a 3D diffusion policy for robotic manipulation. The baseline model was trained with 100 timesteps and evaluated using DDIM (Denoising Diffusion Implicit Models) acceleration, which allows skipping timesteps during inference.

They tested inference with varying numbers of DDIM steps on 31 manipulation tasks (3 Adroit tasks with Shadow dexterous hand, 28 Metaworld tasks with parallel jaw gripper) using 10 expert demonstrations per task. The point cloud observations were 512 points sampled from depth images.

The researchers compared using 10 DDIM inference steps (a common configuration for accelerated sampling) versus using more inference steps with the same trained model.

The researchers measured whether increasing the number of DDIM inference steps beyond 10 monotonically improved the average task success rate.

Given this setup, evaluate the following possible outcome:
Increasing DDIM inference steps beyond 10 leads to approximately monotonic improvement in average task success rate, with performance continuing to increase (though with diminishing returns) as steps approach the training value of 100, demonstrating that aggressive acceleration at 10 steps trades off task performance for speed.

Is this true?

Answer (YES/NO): NO